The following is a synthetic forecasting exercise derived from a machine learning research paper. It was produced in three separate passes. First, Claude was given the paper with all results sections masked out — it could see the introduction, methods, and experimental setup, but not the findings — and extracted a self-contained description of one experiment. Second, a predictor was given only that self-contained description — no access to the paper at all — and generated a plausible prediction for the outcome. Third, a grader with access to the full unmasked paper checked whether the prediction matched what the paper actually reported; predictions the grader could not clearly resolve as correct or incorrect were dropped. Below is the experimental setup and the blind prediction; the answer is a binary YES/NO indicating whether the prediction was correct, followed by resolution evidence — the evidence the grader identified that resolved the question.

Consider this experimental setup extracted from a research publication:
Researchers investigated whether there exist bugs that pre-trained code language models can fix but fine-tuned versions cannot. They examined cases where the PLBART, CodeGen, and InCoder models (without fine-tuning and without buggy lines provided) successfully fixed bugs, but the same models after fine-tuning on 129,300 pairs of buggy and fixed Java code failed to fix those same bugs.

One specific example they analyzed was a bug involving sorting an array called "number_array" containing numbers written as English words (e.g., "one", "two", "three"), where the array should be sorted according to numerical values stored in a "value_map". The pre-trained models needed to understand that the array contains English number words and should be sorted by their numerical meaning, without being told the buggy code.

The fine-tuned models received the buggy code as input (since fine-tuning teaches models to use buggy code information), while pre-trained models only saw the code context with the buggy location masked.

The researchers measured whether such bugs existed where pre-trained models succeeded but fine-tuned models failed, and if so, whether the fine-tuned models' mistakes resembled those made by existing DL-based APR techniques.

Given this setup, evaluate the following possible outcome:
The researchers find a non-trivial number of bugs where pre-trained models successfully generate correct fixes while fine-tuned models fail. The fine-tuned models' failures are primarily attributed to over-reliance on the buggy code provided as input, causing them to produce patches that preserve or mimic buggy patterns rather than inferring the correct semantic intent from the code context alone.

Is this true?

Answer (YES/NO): YES